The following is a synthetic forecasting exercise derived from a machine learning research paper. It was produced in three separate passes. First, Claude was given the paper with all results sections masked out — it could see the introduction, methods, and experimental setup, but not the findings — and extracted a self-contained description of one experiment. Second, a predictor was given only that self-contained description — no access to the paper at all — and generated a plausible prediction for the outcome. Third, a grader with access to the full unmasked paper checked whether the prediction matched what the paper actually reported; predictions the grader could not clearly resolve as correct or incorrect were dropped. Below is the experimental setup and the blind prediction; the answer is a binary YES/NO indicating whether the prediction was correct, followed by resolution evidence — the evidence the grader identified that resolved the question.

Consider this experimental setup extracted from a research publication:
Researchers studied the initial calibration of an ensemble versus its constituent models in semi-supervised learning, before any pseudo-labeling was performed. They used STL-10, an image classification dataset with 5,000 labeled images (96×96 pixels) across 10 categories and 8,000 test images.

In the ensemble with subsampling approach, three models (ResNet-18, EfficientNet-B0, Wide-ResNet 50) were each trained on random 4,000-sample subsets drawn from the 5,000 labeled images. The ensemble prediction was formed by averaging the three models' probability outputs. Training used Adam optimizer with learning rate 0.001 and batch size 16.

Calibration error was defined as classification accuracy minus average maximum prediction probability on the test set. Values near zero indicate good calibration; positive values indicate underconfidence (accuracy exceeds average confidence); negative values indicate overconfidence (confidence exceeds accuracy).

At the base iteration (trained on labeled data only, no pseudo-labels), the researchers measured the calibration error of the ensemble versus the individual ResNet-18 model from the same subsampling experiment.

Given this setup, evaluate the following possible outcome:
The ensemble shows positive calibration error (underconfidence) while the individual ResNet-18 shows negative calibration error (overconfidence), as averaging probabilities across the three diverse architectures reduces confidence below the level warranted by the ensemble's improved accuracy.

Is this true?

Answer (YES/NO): NO